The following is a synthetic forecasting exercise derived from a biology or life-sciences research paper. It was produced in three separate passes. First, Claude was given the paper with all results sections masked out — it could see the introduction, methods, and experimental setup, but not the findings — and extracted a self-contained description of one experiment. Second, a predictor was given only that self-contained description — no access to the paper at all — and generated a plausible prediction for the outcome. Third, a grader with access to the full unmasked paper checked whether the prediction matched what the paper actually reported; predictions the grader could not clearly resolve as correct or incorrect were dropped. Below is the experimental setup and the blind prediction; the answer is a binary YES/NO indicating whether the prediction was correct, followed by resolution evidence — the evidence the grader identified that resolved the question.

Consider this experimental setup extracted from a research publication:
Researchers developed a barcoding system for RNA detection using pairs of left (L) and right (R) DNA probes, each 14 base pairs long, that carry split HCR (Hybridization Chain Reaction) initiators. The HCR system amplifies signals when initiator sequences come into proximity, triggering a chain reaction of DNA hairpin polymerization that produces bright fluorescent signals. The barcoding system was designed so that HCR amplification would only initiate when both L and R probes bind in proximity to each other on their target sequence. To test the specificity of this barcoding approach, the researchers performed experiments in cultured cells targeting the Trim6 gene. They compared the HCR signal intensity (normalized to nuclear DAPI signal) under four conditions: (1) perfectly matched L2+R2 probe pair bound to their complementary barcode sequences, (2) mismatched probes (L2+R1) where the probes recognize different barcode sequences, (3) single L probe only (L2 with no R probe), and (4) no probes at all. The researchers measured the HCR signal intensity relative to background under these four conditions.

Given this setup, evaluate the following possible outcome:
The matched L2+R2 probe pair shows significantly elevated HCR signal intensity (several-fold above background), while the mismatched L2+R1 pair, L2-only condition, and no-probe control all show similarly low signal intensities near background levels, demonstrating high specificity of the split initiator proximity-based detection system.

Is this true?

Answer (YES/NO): YES